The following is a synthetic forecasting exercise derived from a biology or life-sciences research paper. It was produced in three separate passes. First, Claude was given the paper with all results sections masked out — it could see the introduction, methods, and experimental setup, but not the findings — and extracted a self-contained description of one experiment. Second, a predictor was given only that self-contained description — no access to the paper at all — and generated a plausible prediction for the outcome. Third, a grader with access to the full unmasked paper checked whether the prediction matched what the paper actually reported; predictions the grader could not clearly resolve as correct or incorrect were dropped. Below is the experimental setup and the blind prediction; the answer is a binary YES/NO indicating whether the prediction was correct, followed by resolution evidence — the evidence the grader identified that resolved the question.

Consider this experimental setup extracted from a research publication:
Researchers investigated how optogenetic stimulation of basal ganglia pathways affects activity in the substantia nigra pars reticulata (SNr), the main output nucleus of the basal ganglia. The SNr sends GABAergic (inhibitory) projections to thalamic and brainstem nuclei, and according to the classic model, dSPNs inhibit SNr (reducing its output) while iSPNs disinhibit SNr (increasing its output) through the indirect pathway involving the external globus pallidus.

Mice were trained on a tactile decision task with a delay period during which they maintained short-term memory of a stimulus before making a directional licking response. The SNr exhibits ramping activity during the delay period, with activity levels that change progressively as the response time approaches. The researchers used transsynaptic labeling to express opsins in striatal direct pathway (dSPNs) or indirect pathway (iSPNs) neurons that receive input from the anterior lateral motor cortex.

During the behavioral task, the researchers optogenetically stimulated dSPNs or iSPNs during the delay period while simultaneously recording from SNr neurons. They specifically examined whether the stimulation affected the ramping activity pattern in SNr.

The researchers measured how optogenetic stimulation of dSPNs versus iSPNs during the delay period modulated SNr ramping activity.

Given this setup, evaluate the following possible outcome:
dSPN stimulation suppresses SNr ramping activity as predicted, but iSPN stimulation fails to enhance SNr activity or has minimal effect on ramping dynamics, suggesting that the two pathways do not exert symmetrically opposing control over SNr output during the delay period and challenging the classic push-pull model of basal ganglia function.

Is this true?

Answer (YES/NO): NO